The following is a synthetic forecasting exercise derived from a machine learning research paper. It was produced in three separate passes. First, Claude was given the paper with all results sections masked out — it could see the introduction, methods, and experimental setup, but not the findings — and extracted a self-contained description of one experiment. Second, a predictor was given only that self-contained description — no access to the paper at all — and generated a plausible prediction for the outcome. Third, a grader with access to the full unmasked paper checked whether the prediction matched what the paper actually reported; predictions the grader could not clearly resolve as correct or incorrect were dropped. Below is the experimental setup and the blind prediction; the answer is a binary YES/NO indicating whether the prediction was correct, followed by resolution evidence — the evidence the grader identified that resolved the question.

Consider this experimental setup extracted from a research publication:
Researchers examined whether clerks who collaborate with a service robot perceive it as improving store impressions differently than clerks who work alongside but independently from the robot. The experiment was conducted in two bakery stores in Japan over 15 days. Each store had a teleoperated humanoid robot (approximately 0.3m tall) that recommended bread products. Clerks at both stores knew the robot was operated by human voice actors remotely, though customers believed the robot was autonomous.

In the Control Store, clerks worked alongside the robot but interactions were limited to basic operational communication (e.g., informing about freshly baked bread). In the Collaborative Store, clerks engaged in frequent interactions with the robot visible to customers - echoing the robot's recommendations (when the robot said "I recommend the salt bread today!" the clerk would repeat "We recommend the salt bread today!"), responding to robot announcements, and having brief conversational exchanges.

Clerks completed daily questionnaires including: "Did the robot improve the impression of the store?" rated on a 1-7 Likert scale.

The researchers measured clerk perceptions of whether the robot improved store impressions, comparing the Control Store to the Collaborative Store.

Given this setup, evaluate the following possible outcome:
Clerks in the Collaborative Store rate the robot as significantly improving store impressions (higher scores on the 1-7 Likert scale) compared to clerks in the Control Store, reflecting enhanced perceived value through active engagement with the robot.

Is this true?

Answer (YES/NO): YES